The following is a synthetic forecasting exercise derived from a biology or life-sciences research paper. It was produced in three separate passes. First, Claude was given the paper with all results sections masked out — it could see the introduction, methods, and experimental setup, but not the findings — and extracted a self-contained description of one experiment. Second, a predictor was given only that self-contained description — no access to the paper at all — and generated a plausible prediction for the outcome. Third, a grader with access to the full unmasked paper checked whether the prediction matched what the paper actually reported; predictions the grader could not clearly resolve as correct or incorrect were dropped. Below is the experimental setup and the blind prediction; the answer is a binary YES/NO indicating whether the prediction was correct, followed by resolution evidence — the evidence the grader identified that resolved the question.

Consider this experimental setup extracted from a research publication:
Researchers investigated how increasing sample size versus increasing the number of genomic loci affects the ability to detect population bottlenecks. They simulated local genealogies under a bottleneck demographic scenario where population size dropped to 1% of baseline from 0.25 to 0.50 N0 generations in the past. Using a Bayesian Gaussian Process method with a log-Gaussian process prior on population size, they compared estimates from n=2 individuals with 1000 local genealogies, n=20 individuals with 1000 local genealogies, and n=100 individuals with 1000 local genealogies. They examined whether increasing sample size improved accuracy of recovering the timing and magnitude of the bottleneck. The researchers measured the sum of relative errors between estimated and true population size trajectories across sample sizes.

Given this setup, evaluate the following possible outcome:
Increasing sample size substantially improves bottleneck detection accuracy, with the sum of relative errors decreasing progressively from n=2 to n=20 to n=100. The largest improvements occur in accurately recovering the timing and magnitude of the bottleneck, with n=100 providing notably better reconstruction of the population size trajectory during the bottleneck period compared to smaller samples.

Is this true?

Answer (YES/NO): NO